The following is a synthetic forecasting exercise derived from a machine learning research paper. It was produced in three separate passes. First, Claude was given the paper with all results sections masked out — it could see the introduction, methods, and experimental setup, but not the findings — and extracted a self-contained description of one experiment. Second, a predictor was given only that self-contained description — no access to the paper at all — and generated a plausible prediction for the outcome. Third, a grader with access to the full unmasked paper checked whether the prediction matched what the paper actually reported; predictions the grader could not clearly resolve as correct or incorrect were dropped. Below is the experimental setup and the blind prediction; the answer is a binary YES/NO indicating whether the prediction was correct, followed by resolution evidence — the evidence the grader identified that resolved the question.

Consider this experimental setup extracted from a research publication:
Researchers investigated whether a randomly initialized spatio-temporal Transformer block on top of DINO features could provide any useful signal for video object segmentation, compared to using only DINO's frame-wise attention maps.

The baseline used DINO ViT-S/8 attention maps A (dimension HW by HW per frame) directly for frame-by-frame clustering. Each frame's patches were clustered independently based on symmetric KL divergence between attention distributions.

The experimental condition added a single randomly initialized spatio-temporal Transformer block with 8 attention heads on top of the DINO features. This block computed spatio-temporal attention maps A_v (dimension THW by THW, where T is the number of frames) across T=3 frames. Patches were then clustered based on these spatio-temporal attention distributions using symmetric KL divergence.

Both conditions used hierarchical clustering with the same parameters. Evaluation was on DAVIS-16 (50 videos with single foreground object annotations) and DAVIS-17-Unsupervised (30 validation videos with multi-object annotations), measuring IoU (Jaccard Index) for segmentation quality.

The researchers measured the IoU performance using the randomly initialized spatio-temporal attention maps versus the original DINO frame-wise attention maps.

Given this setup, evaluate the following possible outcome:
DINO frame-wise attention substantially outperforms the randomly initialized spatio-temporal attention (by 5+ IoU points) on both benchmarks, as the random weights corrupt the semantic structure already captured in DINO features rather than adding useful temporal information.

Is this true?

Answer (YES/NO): YES